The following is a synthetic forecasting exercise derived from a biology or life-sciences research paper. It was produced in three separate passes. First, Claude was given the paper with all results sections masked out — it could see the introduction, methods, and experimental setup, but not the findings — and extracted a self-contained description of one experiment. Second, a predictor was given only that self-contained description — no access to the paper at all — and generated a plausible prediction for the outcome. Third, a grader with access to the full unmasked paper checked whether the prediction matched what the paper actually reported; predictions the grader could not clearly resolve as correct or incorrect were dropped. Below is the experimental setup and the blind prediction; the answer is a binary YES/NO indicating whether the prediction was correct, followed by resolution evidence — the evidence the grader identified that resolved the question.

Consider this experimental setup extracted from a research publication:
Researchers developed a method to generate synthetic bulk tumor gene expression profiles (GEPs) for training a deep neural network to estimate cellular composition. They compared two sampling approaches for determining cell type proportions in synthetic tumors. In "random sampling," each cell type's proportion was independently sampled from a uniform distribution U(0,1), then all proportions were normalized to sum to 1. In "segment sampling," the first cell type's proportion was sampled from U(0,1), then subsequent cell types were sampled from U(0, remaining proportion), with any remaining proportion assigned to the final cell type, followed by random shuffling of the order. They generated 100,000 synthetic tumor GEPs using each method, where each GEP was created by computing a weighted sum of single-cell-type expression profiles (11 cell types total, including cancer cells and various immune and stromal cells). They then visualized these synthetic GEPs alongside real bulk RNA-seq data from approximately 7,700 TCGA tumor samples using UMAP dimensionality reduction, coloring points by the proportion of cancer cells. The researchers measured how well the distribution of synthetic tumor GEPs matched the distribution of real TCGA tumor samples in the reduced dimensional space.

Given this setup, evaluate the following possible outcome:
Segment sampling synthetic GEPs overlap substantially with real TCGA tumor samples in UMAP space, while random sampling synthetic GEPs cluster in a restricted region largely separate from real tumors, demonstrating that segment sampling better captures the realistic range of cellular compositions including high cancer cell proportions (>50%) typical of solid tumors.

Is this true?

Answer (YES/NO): NO